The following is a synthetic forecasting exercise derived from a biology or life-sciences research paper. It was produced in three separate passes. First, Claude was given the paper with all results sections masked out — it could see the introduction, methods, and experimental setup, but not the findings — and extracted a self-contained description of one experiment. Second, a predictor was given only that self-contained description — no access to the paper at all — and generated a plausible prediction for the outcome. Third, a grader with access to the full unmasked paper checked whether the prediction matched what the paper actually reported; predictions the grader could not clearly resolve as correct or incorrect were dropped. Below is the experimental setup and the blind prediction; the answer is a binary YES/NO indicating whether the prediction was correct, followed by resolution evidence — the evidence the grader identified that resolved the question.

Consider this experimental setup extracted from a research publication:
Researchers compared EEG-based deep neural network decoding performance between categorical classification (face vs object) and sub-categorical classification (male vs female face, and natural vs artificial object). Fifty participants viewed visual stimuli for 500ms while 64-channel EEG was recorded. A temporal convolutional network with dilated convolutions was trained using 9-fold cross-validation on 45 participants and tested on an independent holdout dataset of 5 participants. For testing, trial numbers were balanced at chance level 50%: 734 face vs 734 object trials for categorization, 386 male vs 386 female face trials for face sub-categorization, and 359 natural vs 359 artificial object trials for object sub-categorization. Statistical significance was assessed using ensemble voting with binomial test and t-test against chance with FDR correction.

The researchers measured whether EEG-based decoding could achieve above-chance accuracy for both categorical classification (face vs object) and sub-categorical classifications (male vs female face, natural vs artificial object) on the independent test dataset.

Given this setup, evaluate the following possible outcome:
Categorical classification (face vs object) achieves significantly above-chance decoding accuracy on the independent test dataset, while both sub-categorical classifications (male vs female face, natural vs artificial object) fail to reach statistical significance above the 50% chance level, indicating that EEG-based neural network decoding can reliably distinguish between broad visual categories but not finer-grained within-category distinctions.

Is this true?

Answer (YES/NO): NO